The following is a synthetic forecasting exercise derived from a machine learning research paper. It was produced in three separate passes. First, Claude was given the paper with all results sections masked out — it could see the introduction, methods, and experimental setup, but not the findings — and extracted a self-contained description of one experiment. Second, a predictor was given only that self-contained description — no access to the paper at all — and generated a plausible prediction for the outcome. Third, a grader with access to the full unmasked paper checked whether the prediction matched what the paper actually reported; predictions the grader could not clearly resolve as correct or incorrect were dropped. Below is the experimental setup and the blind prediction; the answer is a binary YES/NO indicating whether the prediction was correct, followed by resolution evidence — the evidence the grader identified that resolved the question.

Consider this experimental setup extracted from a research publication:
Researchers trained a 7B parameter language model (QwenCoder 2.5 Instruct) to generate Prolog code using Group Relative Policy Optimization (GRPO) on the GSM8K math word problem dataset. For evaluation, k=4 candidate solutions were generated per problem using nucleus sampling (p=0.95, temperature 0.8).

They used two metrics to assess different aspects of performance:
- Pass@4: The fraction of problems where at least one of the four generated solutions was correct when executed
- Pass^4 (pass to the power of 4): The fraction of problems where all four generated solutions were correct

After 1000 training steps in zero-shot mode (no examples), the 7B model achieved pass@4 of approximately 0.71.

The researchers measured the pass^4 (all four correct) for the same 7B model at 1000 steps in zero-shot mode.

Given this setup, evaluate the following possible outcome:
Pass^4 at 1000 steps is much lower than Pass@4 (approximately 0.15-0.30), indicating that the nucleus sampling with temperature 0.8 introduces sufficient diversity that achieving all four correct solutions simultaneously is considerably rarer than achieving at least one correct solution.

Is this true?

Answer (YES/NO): NO